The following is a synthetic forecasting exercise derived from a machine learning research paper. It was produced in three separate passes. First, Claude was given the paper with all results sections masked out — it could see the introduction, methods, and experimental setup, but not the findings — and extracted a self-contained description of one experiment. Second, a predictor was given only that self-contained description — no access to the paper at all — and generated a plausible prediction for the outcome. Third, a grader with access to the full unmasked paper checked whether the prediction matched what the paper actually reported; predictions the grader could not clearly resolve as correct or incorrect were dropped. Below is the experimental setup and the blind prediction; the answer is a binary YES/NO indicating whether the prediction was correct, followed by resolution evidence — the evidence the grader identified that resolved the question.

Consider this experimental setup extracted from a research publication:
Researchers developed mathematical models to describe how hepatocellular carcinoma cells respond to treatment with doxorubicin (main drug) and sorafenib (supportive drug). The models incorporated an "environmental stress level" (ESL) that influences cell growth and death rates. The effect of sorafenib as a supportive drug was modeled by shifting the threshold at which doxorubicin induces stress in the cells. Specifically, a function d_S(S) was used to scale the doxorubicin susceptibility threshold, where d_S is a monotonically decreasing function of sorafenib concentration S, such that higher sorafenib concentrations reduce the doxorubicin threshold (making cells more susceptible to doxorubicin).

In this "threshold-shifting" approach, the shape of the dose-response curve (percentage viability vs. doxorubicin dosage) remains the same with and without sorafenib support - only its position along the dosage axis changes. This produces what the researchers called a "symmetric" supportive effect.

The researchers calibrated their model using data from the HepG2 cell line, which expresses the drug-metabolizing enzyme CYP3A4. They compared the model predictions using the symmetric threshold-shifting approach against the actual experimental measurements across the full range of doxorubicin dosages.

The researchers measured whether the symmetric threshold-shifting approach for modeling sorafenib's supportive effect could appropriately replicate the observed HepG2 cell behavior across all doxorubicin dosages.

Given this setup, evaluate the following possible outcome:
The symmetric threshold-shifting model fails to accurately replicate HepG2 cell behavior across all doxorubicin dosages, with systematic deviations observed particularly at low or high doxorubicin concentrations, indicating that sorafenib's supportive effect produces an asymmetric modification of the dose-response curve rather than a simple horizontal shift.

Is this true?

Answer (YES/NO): YES